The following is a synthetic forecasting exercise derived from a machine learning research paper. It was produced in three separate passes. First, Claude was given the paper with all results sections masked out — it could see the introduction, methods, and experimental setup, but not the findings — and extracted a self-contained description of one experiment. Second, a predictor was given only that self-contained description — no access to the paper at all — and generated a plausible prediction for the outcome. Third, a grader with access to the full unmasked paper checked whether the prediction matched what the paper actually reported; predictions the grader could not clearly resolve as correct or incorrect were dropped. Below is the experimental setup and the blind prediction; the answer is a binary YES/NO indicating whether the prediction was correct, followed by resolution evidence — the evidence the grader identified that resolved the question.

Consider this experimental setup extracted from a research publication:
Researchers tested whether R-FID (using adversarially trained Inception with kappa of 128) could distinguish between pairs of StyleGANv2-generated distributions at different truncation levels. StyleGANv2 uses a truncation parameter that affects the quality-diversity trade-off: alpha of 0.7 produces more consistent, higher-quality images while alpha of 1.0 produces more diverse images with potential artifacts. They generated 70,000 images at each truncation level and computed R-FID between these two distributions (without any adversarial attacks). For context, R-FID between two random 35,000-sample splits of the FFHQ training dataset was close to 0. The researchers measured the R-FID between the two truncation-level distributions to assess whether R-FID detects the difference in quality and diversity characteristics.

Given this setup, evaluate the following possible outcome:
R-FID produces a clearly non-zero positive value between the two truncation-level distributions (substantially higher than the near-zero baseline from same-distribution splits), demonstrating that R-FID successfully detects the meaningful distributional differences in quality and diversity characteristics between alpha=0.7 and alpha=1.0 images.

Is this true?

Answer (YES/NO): YES